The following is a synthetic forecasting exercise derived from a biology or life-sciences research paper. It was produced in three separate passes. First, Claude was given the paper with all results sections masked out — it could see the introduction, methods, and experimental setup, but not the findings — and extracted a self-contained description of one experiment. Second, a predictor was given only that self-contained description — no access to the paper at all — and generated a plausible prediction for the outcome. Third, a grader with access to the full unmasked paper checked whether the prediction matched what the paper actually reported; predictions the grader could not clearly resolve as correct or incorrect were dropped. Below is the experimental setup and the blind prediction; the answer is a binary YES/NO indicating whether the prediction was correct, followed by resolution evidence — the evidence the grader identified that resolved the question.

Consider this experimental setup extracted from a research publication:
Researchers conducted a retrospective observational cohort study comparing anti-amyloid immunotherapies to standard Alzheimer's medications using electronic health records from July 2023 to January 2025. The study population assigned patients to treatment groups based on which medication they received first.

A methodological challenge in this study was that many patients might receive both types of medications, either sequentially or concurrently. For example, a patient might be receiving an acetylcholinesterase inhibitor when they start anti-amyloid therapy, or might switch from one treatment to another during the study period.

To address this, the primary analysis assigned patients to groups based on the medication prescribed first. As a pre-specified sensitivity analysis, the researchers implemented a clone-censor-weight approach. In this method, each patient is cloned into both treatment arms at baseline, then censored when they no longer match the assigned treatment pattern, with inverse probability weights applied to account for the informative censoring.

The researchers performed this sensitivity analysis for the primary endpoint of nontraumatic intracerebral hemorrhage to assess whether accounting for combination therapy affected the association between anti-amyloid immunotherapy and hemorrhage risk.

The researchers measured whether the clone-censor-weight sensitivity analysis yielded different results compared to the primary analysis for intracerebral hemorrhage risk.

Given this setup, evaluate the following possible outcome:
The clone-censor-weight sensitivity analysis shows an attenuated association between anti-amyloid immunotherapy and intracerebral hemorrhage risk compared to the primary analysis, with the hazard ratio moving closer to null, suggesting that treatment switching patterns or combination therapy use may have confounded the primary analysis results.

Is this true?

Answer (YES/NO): NO